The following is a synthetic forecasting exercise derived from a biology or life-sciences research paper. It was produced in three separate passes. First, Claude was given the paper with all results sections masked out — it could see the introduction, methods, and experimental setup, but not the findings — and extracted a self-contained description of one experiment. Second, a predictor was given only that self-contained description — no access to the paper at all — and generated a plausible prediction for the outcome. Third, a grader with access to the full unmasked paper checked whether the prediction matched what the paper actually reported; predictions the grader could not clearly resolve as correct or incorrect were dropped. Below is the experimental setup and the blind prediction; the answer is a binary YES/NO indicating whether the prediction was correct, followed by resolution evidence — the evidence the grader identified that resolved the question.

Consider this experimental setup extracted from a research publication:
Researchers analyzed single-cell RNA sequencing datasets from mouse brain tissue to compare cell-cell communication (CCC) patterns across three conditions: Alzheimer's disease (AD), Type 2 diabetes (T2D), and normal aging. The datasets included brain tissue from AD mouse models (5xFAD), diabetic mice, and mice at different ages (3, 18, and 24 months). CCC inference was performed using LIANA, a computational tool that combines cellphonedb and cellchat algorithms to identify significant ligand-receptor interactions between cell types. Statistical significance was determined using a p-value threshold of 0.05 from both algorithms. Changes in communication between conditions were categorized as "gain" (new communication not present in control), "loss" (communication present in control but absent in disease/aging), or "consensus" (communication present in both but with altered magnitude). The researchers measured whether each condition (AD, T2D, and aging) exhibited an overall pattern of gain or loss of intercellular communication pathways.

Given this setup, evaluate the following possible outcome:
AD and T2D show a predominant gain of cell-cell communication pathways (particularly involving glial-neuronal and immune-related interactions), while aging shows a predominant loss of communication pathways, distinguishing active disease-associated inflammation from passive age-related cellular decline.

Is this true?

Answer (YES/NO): NO